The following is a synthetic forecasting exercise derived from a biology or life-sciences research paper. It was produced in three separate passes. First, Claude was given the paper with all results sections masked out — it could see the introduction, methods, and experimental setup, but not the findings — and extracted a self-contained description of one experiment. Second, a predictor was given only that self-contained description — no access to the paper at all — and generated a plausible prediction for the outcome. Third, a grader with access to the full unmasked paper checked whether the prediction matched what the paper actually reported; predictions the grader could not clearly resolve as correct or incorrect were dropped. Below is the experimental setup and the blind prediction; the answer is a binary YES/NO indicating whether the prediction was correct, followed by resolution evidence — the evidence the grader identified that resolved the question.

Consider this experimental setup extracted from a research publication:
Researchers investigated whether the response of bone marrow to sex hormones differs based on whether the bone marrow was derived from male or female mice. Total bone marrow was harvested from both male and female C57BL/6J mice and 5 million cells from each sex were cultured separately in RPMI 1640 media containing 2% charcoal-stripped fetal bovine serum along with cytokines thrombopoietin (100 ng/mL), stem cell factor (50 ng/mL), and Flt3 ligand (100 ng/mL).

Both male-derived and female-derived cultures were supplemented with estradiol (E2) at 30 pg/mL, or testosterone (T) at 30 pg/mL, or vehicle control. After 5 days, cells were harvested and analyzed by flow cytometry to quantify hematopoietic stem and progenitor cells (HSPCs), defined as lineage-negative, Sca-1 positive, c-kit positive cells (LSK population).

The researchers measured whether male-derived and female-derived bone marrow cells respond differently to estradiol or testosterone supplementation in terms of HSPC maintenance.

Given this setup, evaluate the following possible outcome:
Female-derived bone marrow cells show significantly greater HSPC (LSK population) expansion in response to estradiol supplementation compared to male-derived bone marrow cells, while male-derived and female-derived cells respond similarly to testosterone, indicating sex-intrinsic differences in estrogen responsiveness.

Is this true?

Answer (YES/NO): NO